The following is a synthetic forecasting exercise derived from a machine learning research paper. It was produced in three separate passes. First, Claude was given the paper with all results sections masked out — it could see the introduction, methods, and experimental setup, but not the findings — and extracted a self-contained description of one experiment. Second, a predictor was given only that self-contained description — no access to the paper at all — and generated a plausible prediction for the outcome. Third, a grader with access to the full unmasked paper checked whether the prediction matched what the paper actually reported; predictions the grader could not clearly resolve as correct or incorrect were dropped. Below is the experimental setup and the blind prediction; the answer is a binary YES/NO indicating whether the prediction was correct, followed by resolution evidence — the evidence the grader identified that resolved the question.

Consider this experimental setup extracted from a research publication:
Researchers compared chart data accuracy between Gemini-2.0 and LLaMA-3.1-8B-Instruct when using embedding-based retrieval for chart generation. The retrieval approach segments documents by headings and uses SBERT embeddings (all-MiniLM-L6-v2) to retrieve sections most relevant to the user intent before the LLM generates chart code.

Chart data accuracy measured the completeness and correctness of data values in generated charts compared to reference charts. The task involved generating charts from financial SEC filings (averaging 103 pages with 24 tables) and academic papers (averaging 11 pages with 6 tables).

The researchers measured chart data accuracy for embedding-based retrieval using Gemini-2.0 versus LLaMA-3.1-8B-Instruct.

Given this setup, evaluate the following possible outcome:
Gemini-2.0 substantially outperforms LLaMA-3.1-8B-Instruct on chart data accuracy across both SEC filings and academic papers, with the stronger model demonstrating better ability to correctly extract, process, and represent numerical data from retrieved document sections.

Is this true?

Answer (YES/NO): YES